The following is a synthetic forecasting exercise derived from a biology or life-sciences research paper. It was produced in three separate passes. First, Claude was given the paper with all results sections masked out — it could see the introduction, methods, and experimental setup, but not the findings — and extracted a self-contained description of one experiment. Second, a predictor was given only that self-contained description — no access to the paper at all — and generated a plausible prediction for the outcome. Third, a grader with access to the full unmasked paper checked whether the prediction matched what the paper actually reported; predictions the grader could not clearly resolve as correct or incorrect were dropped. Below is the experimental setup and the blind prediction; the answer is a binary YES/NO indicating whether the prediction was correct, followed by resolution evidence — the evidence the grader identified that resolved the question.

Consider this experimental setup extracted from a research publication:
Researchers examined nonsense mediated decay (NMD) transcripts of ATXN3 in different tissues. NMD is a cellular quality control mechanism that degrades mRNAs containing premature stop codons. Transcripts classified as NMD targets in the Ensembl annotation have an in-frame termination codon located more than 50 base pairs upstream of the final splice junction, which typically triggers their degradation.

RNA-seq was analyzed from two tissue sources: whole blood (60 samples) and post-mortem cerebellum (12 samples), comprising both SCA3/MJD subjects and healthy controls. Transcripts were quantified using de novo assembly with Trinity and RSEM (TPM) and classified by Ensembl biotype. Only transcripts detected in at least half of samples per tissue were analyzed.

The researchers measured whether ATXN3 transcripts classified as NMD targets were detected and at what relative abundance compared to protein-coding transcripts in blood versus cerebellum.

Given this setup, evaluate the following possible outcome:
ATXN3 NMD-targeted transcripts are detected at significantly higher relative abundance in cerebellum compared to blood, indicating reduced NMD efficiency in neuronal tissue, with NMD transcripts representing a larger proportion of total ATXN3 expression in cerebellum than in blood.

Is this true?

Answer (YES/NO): NO